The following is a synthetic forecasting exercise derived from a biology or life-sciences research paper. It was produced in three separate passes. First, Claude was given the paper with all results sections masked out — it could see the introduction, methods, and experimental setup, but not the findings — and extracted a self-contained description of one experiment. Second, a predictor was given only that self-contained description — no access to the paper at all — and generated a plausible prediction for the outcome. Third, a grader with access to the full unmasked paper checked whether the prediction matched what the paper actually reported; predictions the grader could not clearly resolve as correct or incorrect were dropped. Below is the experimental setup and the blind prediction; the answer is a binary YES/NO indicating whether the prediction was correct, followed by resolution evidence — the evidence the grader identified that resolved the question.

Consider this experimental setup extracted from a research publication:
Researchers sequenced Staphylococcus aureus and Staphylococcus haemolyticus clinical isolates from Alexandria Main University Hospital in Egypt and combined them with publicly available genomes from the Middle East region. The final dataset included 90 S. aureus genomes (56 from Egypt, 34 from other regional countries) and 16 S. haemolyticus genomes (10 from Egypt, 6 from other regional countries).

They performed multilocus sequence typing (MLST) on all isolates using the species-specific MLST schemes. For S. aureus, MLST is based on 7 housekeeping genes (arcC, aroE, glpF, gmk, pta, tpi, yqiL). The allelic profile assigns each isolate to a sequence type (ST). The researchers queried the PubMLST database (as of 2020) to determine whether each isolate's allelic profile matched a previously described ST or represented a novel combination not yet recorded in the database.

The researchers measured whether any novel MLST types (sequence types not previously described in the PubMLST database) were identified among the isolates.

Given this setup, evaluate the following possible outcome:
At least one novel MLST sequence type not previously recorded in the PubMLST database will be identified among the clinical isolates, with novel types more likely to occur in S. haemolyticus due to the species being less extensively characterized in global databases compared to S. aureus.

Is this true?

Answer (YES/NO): NO